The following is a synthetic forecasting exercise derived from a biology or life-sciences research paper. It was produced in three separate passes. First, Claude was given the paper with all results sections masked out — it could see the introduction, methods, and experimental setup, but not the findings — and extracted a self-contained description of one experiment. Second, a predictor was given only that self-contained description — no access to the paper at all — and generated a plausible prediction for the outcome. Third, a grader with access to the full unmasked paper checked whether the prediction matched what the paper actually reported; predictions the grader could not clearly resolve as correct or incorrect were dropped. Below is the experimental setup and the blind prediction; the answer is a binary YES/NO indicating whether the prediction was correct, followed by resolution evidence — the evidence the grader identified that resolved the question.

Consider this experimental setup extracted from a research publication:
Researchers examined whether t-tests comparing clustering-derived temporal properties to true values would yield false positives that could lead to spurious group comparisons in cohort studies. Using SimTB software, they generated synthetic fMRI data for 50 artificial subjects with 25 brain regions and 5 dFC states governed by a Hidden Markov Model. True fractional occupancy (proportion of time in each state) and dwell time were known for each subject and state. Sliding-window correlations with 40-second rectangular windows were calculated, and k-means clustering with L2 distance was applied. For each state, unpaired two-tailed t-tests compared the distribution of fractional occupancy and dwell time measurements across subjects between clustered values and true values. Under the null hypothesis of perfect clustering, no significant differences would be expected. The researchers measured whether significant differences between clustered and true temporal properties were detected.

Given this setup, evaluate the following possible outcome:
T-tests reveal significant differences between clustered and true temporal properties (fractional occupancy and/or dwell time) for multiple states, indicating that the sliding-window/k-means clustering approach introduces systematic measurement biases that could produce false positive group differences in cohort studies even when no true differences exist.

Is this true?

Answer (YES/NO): YES